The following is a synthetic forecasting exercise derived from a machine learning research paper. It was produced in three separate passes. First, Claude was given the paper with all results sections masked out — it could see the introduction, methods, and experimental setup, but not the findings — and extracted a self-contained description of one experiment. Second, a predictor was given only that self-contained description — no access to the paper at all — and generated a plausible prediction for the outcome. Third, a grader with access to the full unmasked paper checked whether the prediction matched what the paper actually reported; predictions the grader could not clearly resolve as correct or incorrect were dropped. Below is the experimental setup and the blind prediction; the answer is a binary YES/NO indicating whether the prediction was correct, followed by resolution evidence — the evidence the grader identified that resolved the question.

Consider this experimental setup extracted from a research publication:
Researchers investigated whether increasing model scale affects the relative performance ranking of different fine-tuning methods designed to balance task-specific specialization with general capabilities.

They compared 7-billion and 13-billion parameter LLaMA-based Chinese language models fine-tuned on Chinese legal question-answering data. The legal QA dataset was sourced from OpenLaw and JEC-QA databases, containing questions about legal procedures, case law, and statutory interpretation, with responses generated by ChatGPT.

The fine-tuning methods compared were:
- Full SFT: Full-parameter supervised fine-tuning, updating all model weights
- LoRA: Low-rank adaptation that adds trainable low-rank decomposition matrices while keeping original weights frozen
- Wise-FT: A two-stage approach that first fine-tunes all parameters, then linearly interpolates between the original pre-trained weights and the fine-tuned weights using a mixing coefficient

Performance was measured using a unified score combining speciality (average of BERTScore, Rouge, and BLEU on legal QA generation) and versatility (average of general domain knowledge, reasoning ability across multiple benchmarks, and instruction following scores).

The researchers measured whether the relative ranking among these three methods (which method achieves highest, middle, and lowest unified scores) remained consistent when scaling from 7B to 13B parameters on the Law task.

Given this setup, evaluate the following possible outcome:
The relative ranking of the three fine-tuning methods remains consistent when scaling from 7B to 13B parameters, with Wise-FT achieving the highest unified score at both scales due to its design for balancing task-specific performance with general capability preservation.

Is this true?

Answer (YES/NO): YES